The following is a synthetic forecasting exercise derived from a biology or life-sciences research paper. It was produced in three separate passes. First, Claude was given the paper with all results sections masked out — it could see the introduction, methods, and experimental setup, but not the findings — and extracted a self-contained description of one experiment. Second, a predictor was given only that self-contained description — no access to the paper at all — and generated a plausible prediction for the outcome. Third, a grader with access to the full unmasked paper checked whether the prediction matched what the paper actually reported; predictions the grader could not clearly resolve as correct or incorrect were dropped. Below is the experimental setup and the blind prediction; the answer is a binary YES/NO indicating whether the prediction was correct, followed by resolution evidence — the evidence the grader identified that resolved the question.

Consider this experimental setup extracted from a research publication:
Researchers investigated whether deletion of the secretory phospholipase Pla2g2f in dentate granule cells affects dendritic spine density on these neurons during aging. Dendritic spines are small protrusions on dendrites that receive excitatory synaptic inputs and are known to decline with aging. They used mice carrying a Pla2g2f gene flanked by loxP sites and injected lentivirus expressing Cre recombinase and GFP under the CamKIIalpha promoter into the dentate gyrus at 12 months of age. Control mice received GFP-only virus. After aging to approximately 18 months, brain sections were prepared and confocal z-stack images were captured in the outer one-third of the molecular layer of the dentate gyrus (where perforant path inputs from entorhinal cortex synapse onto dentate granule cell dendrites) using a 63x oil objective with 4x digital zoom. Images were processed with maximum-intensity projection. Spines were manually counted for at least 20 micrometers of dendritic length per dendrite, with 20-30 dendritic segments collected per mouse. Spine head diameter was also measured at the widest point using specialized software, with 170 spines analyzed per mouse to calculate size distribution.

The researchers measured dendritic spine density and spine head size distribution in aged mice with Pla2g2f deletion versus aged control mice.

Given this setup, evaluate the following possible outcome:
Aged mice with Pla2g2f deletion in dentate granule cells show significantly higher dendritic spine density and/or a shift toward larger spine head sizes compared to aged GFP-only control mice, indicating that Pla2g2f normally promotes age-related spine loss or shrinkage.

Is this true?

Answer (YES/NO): NO